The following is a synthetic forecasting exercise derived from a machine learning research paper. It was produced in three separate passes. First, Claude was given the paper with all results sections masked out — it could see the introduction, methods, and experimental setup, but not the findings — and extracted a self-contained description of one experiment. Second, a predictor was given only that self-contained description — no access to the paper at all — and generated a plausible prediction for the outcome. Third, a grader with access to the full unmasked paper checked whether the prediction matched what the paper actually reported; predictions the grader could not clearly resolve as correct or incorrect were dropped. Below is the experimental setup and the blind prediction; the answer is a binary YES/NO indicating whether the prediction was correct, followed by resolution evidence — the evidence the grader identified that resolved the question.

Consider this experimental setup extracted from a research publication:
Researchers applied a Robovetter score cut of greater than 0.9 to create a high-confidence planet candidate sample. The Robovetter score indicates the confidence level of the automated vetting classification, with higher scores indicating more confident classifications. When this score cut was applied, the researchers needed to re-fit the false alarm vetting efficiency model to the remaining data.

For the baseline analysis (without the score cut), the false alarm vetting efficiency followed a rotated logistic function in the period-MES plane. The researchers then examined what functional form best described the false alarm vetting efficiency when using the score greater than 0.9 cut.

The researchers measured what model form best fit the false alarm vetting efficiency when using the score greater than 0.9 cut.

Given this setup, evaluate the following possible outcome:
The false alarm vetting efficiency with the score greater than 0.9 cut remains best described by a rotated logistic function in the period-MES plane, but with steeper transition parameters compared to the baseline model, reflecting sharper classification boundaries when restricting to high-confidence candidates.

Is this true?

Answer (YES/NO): NO